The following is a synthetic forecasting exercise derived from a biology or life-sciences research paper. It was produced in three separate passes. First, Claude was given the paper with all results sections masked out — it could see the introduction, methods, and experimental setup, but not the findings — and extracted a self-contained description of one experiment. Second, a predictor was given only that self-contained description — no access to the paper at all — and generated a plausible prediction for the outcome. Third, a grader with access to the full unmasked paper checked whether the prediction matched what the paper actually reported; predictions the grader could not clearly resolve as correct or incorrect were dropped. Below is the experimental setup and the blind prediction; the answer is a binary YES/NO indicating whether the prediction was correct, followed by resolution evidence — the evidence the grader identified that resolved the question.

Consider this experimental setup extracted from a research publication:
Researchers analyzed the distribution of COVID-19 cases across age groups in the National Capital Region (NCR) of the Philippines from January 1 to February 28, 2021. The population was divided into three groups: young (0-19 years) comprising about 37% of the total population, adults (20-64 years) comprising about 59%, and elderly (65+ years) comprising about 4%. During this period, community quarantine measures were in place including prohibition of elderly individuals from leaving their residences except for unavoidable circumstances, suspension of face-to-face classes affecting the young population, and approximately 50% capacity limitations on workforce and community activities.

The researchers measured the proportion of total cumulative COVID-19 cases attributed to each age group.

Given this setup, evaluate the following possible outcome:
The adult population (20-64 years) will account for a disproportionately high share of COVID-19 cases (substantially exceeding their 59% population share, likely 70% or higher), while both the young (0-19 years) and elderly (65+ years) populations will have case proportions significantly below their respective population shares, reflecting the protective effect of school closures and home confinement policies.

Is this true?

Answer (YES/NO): NO